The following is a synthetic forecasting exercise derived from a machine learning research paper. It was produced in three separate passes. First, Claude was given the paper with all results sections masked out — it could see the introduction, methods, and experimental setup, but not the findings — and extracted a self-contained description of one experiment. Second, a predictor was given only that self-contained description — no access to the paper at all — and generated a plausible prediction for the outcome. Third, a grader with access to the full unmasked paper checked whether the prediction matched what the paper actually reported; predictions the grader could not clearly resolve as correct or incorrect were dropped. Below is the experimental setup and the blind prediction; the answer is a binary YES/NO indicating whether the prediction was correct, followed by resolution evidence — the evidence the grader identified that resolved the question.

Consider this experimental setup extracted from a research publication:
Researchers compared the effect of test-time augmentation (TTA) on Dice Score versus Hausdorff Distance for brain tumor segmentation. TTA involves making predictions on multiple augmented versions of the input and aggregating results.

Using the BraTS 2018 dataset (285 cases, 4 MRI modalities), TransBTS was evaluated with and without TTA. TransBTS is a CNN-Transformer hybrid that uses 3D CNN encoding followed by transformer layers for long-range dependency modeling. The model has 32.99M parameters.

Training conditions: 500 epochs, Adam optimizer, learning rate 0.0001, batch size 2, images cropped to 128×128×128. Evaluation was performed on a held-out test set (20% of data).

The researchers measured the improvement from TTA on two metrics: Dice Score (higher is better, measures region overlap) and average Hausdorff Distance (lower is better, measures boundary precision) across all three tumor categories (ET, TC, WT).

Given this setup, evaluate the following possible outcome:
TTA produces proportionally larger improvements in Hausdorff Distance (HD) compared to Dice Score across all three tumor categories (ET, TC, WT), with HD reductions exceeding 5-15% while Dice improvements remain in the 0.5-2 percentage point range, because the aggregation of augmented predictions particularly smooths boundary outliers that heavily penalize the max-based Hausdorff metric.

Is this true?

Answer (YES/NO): NO